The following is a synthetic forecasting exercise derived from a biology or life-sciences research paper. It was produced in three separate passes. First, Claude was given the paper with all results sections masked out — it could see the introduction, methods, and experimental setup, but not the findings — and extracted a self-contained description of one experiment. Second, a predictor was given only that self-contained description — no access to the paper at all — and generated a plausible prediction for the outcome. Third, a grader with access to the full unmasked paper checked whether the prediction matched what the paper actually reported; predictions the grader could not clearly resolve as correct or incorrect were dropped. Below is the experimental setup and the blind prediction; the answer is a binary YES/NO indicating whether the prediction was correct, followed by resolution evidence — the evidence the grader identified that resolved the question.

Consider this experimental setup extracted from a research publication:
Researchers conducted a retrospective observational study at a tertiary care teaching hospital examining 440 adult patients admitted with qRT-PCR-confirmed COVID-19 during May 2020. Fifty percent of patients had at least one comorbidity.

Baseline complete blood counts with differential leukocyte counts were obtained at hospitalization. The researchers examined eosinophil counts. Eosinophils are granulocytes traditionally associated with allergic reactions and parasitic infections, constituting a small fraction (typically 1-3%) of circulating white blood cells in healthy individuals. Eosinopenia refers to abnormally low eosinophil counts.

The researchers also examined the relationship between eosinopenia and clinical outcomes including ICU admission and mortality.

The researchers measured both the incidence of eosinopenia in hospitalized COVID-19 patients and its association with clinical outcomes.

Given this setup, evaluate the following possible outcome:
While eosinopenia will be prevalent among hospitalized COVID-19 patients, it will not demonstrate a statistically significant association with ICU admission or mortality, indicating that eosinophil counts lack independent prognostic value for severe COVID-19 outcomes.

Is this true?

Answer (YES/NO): NO